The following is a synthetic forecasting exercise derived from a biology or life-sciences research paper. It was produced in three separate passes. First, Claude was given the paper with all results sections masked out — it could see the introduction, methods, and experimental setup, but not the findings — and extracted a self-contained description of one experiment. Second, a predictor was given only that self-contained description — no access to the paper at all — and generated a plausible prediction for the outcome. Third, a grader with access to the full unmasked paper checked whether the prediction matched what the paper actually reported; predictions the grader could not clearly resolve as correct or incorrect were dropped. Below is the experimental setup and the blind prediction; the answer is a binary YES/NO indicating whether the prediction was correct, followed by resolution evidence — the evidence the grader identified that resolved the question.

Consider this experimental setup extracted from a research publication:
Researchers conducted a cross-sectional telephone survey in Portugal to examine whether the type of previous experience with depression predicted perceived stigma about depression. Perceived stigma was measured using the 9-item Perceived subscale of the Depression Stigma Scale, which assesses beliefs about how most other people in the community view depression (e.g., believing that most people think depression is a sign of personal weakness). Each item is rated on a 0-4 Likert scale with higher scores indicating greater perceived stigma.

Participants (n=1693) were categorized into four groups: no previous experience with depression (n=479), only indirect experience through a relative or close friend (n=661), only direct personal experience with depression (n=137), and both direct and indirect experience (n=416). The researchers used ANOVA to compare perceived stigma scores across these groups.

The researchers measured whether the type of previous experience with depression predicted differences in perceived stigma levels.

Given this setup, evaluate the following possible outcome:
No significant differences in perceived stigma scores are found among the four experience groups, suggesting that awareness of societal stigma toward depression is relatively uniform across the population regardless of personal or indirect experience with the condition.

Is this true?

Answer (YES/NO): YES